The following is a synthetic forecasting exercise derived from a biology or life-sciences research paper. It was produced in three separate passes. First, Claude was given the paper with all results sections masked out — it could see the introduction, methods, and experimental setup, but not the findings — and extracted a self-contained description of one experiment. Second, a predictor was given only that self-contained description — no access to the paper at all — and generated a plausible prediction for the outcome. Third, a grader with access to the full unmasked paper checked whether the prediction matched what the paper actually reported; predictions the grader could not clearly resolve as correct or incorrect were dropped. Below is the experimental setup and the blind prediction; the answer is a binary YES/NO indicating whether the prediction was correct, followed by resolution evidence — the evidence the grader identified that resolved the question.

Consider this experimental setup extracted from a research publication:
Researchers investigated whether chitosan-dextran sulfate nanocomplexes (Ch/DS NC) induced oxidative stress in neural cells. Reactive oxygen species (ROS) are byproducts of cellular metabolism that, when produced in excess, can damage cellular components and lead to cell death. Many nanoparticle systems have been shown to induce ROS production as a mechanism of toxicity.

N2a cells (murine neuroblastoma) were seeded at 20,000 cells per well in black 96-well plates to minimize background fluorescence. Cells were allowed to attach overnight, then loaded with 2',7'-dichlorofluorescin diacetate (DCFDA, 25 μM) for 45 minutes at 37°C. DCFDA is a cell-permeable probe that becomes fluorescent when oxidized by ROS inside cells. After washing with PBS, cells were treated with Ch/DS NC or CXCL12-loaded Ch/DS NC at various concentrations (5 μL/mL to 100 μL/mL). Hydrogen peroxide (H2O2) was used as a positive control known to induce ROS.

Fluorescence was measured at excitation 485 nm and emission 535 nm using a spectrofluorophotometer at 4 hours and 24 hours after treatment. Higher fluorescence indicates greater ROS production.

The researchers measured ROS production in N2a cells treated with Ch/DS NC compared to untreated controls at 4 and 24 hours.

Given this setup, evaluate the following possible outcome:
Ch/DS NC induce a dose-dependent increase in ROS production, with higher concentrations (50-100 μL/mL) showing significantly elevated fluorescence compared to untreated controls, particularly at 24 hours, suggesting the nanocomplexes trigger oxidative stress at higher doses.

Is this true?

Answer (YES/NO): NO